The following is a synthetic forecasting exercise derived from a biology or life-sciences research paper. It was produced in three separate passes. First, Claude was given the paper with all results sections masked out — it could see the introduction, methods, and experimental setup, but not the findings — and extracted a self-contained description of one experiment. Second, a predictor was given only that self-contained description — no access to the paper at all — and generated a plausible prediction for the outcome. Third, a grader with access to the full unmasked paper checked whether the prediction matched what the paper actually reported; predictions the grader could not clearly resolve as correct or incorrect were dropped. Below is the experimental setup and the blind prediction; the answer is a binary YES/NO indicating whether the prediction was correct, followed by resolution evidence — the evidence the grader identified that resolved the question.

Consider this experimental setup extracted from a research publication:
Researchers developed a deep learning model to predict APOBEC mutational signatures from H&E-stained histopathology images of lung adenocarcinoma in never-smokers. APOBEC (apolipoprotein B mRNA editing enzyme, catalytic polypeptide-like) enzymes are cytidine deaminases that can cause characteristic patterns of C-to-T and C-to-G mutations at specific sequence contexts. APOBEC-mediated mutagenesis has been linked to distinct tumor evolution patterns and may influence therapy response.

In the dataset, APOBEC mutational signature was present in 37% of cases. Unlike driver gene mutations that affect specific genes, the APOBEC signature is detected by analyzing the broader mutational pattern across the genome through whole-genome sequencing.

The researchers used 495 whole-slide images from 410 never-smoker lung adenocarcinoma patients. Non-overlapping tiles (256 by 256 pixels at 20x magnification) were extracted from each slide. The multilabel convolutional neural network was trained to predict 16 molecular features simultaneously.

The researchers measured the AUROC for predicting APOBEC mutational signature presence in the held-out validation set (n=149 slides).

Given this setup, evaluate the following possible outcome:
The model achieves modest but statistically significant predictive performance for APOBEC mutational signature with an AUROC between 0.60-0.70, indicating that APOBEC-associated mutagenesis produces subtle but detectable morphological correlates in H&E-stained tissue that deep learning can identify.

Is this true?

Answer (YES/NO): NO